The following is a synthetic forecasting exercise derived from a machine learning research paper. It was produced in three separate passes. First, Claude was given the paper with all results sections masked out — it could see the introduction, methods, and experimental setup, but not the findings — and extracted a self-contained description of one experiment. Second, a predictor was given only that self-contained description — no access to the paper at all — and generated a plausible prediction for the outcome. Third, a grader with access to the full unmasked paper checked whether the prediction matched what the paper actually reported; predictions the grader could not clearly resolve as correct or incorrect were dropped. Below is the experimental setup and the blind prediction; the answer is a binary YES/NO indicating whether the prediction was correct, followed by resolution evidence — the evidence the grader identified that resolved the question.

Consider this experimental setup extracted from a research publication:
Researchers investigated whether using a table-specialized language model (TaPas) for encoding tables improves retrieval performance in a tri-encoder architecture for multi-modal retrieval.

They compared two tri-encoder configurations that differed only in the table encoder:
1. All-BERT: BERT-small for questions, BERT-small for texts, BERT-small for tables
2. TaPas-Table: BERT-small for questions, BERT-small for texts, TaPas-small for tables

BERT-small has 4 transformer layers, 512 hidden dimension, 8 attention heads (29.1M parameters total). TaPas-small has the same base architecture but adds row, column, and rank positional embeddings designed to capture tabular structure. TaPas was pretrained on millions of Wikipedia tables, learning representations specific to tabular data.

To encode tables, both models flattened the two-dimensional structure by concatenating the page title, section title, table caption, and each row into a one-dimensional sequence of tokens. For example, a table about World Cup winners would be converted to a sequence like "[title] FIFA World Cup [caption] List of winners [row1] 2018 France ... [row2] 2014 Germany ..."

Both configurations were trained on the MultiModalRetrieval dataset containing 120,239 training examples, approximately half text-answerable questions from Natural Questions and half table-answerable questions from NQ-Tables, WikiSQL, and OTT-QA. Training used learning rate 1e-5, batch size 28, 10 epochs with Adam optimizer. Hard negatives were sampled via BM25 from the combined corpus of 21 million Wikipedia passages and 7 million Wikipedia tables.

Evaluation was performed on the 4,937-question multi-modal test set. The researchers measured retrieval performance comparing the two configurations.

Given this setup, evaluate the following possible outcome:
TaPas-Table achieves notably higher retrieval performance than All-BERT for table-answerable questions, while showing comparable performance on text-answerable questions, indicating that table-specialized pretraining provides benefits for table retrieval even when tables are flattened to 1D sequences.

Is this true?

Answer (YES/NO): NO